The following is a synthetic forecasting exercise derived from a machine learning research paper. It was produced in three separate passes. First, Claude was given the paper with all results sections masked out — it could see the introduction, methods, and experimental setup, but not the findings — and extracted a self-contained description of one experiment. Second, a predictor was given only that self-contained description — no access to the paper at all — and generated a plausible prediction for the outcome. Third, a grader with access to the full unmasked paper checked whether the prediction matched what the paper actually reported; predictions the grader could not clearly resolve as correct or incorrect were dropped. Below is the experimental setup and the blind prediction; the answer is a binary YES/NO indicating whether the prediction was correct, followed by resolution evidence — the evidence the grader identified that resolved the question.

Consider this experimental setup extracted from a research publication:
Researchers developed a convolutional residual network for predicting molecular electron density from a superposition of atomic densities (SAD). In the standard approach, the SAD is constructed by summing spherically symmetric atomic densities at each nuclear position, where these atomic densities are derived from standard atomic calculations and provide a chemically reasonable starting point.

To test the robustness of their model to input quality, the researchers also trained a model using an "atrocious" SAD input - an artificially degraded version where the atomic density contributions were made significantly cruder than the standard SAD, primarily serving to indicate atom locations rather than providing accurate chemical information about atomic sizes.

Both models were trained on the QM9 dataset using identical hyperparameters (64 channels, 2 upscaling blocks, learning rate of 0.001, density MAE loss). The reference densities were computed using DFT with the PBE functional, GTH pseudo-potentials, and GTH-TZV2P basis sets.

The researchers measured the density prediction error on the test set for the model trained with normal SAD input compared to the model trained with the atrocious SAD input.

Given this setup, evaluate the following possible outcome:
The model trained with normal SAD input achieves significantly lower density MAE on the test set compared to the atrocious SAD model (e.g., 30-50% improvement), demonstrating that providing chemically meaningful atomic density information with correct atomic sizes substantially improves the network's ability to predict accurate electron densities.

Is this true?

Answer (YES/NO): NO